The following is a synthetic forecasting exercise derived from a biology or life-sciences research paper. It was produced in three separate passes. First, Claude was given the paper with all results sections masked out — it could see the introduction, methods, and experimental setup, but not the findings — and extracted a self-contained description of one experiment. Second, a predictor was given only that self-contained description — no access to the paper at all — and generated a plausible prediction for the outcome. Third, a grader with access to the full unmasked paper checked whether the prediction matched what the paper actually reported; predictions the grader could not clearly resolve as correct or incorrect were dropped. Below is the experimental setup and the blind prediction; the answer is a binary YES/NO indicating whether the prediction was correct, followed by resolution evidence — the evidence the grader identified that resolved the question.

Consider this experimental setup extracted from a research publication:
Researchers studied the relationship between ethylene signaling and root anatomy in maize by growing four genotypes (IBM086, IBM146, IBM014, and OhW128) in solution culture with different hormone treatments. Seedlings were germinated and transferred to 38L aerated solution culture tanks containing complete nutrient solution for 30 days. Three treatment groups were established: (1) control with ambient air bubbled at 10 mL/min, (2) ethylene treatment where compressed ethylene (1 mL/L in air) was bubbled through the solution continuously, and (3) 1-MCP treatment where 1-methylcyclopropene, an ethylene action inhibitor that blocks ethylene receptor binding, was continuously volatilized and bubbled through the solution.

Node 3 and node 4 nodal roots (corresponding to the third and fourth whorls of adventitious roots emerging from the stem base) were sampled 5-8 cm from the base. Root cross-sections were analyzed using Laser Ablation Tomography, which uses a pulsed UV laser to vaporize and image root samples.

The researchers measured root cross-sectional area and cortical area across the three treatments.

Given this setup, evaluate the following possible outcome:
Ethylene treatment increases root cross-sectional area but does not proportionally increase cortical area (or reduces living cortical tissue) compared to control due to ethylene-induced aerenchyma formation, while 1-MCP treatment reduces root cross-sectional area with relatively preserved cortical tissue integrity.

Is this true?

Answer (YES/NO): NO